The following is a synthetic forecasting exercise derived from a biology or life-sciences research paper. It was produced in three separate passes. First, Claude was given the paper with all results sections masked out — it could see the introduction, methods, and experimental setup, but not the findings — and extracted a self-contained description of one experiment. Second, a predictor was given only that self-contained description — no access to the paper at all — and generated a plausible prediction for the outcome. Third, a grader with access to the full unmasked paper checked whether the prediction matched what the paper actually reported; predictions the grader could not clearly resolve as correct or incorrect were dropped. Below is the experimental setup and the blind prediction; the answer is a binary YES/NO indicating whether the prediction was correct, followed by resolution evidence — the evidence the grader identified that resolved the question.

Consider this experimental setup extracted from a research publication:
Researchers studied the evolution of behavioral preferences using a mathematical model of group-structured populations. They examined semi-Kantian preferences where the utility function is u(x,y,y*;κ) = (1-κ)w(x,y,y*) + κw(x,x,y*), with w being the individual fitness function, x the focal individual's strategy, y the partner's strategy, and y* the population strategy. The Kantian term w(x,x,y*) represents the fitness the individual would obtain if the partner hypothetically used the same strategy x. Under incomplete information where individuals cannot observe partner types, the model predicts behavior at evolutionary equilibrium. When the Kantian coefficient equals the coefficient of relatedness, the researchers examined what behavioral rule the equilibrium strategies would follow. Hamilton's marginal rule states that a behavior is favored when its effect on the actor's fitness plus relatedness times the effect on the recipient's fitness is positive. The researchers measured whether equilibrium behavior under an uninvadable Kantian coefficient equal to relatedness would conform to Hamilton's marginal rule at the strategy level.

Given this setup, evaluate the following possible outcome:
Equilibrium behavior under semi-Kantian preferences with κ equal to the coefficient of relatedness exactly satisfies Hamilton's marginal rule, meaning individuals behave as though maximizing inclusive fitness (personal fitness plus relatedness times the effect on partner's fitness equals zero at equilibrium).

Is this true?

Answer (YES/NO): YES